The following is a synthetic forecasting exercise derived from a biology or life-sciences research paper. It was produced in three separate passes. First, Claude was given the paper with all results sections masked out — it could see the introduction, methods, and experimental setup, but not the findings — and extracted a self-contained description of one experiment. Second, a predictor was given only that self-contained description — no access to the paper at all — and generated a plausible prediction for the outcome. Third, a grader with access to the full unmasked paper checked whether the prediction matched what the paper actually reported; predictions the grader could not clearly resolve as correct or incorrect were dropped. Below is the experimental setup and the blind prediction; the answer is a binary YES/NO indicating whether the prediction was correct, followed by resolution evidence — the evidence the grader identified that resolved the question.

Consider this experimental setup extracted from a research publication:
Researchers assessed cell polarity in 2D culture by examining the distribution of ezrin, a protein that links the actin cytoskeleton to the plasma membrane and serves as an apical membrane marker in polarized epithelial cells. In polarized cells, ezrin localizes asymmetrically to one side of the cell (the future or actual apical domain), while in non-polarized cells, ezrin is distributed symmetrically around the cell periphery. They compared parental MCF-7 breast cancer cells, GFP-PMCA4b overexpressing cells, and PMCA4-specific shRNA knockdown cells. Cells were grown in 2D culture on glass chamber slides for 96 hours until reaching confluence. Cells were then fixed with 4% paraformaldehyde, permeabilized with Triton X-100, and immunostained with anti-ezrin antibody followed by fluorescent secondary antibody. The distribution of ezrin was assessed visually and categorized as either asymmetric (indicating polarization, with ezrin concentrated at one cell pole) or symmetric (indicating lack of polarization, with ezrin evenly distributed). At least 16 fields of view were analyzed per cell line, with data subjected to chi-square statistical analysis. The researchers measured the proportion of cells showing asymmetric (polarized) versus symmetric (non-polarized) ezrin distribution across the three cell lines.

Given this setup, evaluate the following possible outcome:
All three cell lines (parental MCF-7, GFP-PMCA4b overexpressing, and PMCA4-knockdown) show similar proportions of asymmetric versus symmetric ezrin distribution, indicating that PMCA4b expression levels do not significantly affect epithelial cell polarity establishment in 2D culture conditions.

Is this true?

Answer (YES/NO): NO